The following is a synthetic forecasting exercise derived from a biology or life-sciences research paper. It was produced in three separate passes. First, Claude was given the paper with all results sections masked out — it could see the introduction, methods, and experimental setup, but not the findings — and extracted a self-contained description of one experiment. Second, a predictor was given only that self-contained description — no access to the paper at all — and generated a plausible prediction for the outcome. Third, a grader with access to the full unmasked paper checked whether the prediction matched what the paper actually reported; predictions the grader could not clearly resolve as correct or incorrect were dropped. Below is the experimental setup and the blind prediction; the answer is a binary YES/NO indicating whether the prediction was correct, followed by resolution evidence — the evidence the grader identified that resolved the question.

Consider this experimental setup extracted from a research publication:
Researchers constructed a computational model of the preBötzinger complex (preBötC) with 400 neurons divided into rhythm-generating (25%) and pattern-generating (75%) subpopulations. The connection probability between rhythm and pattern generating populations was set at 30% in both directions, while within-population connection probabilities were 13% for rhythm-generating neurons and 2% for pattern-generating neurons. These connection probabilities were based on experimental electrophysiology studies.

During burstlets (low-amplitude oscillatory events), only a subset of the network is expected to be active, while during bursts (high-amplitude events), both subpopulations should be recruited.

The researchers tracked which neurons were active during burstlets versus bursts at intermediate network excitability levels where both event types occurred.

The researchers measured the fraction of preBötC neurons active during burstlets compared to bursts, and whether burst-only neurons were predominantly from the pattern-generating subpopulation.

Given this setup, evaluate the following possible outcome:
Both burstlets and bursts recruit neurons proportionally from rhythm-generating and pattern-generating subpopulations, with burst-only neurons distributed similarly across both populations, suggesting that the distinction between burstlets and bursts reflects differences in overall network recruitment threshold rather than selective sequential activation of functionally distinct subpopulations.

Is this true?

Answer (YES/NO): NO